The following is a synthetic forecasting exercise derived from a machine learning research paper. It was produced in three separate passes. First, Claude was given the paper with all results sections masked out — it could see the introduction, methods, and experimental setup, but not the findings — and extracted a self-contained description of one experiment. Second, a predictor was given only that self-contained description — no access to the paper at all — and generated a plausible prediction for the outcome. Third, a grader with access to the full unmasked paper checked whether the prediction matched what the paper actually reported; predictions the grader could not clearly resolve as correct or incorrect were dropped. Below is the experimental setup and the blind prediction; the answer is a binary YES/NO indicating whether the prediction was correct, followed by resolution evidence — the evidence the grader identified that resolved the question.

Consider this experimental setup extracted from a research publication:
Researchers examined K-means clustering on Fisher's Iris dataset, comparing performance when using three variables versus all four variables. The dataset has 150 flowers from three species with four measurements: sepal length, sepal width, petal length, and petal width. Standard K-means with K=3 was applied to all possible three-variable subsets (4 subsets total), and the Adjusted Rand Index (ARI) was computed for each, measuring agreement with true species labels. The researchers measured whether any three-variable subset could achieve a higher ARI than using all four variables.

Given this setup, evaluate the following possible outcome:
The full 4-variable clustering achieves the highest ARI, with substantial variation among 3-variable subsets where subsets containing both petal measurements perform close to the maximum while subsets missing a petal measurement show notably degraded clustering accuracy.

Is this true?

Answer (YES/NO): NO